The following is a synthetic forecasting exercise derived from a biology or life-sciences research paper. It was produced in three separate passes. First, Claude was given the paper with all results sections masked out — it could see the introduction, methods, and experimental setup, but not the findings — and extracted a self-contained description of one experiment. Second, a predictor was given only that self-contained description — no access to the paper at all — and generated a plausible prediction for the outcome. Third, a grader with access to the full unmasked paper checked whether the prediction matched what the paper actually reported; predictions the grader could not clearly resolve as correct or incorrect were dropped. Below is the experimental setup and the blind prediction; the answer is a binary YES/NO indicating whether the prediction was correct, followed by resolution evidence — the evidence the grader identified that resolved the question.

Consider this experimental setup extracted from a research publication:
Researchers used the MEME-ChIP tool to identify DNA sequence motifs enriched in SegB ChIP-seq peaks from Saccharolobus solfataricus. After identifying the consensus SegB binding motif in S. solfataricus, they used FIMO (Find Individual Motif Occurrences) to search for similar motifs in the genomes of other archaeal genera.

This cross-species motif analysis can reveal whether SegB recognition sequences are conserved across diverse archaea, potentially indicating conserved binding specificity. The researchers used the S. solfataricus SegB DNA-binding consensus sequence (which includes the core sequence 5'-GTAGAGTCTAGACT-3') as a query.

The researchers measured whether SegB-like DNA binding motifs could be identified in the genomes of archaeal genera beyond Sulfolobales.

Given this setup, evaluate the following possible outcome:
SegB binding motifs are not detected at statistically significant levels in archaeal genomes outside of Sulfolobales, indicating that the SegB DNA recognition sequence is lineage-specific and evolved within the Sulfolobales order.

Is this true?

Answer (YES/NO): NO